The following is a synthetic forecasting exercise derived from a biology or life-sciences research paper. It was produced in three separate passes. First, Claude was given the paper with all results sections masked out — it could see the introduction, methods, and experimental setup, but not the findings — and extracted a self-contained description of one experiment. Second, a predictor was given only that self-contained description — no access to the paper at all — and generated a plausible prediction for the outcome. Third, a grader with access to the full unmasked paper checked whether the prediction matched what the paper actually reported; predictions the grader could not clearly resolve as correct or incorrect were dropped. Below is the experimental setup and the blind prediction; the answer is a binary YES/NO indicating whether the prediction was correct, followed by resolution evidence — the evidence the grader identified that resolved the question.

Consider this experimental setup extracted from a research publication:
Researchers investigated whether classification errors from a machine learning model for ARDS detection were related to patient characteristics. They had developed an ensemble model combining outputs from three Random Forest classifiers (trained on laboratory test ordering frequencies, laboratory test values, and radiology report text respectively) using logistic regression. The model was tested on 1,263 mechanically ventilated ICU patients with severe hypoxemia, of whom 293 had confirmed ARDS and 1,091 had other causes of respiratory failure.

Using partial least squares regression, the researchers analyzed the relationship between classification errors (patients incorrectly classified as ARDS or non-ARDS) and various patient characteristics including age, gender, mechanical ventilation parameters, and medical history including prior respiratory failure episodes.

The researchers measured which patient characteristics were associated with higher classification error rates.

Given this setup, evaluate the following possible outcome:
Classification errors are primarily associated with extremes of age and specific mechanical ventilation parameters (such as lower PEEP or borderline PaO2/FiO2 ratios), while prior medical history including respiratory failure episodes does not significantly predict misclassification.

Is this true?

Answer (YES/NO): NO